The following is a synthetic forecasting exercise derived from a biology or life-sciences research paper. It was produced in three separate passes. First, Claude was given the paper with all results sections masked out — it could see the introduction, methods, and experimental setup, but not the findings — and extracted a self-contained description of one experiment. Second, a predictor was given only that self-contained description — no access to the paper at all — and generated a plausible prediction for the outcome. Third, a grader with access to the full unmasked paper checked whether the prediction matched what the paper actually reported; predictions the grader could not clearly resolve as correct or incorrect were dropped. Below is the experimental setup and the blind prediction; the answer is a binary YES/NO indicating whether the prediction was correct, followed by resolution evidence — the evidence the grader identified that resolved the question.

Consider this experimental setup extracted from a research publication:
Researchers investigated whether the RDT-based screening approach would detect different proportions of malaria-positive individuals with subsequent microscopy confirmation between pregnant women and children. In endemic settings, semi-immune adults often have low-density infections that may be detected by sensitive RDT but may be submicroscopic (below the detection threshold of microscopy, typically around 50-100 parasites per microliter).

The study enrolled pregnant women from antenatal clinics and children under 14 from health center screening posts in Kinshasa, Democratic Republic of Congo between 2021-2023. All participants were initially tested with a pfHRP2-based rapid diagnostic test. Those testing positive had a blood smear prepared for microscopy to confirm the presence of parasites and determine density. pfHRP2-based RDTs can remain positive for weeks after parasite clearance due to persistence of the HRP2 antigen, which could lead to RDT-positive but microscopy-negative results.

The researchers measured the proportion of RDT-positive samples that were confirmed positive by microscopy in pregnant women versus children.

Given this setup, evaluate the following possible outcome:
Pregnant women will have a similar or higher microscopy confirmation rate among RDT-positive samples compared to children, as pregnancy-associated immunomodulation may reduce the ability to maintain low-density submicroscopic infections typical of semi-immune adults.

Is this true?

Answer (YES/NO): YES